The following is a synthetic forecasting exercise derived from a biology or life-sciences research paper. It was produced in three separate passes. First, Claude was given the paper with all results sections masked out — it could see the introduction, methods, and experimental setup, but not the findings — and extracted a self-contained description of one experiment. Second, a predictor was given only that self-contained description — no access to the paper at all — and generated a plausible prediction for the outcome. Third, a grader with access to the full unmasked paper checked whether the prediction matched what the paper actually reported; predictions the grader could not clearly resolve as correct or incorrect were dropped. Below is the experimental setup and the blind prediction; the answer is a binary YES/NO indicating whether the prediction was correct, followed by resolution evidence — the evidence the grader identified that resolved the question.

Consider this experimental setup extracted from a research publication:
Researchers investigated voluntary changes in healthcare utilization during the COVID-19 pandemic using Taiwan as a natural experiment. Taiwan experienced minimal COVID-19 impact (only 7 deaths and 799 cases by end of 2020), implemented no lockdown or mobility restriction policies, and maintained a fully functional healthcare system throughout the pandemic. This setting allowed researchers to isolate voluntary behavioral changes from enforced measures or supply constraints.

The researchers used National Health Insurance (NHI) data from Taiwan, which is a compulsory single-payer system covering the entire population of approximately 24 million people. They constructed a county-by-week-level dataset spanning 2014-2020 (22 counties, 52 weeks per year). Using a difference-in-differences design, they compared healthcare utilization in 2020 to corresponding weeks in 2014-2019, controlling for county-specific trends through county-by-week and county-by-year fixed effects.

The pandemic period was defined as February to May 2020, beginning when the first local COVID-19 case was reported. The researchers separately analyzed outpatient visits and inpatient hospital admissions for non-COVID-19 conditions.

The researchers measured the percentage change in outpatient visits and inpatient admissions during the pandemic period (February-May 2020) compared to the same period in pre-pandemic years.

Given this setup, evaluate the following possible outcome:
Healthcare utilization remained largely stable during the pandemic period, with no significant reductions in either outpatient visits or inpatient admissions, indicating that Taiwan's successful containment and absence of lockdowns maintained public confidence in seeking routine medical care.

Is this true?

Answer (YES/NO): NO